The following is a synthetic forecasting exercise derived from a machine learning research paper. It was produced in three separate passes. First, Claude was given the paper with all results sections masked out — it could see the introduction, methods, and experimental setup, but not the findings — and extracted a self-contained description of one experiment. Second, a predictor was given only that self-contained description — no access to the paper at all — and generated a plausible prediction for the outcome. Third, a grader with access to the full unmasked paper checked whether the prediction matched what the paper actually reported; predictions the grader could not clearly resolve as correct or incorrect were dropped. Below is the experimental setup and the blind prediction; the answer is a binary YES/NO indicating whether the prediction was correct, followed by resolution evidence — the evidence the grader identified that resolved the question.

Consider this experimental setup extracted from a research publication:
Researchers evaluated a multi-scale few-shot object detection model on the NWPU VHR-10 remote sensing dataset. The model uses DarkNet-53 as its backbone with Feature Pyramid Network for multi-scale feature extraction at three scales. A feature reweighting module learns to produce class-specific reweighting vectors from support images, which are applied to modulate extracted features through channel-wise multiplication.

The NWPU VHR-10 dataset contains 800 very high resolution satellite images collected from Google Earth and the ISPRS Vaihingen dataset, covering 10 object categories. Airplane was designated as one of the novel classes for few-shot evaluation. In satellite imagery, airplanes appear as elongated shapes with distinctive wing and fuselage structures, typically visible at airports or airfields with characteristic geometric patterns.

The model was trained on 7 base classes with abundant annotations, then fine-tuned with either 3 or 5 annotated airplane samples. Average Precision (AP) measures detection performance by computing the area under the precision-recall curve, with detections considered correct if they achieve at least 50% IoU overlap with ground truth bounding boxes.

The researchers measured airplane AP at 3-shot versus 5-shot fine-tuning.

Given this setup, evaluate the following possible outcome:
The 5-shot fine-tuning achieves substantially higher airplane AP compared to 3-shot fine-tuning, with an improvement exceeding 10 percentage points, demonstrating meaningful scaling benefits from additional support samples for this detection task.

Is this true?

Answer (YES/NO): YES